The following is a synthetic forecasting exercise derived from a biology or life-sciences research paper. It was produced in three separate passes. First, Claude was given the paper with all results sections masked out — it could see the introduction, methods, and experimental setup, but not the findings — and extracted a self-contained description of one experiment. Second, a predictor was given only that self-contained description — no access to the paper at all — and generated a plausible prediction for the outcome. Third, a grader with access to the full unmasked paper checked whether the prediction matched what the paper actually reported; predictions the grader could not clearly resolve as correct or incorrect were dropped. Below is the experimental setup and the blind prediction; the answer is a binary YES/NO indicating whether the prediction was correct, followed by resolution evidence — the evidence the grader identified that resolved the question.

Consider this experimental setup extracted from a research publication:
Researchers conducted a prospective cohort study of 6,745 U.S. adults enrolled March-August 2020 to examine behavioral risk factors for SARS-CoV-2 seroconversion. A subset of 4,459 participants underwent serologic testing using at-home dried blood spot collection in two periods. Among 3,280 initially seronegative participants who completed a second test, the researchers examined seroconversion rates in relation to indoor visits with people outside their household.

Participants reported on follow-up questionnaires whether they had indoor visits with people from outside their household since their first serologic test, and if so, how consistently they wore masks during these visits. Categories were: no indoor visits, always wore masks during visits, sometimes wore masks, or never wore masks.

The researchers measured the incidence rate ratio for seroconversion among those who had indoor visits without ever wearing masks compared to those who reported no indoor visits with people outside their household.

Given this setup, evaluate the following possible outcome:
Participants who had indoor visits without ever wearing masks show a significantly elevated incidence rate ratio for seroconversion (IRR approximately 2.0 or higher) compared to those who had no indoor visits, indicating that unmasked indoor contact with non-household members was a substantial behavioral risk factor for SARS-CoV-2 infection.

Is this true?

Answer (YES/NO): YES